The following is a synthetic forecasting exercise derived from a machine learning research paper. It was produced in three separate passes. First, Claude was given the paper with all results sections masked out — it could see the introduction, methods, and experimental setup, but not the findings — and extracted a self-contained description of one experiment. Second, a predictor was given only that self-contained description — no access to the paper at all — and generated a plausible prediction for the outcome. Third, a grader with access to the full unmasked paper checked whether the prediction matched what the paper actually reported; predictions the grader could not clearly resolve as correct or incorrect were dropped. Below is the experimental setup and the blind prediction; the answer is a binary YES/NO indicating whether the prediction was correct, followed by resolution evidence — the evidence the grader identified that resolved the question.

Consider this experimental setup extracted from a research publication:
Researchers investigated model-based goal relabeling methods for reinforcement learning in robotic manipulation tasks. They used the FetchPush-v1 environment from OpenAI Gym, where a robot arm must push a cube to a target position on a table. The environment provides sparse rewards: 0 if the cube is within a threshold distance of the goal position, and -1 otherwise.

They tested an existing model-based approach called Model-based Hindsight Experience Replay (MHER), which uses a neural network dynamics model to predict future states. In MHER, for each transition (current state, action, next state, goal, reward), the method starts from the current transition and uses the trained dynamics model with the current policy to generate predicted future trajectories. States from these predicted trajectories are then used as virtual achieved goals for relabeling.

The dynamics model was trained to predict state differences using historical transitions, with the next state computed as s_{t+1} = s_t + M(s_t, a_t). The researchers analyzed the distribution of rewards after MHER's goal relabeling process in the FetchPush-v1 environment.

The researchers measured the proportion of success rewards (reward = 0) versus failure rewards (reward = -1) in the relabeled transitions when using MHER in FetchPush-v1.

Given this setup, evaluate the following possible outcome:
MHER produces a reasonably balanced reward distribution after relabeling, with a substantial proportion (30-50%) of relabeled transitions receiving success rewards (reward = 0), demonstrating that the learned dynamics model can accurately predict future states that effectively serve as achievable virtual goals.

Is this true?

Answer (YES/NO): NO